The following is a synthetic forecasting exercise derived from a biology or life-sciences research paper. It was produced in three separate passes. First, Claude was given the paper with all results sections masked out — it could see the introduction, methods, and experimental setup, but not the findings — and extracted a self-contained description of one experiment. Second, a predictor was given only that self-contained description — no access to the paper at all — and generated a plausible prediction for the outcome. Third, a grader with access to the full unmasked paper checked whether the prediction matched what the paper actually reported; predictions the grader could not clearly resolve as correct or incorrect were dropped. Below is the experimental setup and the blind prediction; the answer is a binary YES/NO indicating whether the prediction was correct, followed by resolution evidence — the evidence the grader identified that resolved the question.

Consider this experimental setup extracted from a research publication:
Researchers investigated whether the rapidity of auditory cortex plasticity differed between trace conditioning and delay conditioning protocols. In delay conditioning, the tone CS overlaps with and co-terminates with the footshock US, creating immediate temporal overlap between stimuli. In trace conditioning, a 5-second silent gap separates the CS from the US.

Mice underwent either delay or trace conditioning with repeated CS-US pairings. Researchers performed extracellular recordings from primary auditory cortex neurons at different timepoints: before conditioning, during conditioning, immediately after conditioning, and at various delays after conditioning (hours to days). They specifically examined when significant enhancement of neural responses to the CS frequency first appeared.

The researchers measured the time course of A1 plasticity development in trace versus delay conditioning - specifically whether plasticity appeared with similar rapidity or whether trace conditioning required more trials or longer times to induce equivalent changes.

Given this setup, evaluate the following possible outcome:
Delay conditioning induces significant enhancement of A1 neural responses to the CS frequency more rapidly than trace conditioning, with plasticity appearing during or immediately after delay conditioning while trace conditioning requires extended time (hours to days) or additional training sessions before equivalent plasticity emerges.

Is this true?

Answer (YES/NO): NO